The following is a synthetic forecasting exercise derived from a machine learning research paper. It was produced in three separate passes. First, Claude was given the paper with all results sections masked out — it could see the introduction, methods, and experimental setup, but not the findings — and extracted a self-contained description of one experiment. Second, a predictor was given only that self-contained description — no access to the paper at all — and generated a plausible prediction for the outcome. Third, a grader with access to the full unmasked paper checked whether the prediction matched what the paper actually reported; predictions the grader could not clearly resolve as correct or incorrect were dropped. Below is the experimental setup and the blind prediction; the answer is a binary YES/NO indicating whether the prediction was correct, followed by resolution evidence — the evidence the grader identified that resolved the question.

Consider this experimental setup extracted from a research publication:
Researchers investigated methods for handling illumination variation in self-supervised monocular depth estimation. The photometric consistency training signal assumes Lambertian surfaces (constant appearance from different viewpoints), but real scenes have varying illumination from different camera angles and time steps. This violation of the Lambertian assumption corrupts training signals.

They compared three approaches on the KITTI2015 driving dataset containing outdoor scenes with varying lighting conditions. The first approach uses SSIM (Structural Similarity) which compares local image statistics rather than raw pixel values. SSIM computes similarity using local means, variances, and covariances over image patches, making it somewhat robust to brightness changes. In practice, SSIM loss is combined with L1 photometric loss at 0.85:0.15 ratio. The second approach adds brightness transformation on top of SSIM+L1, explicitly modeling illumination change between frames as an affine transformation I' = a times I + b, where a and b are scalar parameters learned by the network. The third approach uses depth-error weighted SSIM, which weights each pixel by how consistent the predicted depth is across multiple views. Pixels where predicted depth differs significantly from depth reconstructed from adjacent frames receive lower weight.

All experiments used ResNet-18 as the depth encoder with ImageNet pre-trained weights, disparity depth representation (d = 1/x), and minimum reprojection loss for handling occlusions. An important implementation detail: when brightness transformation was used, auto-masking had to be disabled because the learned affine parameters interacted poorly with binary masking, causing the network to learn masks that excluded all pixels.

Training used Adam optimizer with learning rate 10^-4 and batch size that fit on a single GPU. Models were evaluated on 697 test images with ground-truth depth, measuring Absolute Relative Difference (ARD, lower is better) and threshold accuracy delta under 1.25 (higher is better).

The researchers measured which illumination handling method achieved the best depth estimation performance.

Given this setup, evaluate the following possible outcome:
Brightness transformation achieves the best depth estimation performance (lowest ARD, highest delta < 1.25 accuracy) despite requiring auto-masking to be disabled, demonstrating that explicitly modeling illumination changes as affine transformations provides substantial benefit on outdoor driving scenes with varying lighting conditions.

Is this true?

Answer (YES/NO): NO